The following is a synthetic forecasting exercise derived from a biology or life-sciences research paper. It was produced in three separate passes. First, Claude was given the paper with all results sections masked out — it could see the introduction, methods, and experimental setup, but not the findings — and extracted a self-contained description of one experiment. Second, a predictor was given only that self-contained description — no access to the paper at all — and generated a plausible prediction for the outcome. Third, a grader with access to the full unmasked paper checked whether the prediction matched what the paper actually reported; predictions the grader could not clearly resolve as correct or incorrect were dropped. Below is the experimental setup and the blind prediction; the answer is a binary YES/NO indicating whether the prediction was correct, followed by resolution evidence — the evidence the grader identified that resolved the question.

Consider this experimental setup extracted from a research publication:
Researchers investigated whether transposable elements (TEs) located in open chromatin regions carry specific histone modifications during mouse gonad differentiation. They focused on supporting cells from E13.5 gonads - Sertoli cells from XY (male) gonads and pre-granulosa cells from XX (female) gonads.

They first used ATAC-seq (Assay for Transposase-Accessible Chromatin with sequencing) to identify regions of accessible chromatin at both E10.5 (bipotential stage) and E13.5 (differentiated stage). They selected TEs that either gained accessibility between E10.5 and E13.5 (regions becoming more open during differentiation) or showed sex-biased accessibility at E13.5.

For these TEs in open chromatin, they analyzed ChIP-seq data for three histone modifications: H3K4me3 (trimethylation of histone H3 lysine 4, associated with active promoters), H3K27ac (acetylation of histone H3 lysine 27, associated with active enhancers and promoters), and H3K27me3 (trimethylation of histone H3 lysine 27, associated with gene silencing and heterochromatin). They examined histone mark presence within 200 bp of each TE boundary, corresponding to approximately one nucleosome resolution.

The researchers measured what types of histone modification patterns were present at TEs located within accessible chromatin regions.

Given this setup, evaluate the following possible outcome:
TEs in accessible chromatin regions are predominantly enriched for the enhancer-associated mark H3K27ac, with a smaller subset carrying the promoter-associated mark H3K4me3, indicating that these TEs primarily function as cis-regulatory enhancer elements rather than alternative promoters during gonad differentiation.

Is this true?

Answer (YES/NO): NO